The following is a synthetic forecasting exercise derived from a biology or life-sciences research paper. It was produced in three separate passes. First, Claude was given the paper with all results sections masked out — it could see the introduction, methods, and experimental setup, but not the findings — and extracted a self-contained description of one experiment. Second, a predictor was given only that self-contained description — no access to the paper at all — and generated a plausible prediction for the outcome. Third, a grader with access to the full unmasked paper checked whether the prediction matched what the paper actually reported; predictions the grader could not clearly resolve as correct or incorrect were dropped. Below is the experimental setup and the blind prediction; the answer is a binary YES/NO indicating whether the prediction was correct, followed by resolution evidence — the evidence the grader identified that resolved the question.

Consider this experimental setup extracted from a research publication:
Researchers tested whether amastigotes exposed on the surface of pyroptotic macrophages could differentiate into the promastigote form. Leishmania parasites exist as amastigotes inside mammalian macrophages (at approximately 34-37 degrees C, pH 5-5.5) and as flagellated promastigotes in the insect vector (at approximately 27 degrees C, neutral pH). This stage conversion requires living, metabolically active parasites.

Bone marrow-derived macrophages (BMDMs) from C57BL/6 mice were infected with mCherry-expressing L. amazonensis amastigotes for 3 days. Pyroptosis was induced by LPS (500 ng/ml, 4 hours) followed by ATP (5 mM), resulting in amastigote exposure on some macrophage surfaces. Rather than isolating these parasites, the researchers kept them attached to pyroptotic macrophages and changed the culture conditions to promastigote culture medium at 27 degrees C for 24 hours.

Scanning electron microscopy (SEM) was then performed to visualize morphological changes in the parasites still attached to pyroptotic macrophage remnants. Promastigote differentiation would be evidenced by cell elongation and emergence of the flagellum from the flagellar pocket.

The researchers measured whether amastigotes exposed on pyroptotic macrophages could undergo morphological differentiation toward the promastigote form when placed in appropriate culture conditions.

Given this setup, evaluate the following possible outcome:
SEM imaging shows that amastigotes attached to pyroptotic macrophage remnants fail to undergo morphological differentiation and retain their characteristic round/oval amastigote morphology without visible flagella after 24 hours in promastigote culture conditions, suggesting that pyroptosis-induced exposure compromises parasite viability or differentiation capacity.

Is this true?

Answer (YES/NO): NO